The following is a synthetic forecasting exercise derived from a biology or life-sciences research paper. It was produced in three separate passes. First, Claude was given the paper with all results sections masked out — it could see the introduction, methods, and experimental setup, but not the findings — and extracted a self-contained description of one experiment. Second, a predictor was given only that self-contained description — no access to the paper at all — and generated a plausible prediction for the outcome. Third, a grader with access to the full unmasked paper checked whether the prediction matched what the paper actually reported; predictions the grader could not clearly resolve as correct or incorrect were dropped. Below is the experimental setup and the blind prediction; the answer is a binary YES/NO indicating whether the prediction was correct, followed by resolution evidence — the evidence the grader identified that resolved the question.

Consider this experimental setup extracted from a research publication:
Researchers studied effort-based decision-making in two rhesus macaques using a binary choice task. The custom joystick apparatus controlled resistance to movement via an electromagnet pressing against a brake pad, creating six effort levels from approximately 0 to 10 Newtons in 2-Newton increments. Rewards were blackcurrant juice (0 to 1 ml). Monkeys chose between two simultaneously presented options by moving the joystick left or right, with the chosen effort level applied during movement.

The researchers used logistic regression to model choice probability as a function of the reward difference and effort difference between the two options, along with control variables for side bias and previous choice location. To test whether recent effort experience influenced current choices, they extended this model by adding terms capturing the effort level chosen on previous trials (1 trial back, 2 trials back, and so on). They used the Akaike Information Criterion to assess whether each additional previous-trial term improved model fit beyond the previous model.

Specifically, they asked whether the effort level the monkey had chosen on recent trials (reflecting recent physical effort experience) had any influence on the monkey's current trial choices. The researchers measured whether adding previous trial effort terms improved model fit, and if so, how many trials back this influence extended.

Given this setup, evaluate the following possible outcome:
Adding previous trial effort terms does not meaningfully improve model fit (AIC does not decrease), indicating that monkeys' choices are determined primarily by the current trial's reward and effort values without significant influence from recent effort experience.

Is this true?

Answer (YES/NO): NO